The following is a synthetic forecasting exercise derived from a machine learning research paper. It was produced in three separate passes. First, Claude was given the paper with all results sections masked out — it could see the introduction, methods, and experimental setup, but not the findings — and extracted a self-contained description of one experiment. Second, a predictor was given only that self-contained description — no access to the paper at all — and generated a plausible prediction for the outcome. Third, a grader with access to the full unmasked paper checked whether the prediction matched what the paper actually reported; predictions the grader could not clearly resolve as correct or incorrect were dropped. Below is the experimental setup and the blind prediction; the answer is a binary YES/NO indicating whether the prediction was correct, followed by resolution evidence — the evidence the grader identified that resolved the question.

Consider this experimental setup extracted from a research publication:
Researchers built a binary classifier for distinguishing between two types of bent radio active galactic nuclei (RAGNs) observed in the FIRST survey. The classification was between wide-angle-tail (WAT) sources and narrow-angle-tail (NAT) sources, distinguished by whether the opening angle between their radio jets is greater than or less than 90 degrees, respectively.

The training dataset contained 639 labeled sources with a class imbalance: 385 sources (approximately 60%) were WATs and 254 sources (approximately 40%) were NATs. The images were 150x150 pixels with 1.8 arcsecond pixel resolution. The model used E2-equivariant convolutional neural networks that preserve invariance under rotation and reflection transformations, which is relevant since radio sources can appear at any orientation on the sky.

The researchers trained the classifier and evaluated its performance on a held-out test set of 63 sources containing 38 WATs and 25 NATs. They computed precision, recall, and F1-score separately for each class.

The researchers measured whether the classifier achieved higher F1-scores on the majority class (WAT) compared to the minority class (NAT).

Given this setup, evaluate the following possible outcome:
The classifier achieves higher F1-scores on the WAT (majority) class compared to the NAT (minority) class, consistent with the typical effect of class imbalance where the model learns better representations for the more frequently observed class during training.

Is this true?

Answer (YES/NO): YES